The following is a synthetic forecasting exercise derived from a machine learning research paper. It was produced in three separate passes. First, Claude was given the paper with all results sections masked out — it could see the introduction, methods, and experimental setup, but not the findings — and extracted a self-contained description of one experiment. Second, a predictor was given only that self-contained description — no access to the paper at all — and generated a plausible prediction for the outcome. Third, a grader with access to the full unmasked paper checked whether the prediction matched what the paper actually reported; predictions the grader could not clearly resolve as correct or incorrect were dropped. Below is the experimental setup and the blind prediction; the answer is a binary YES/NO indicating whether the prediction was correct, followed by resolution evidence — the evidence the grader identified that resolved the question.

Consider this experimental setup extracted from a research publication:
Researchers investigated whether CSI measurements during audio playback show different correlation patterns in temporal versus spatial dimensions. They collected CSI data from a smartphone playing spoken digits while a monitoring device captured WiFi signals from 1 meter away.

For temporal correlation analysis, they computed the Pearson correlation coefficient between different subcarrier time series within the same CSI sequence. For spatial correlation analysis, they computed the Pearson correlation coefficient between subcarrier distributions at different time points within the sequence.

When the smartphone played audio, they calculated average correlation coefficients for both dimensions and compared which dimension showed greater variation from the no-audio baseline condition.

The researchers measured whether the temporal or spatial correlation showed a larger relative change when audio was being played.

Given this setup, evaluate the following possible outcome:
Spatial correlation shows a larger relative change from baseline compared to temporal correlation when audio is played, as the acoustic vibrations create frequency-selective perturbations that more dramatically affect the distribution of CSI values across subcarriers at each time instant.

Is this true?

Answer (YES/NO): NO